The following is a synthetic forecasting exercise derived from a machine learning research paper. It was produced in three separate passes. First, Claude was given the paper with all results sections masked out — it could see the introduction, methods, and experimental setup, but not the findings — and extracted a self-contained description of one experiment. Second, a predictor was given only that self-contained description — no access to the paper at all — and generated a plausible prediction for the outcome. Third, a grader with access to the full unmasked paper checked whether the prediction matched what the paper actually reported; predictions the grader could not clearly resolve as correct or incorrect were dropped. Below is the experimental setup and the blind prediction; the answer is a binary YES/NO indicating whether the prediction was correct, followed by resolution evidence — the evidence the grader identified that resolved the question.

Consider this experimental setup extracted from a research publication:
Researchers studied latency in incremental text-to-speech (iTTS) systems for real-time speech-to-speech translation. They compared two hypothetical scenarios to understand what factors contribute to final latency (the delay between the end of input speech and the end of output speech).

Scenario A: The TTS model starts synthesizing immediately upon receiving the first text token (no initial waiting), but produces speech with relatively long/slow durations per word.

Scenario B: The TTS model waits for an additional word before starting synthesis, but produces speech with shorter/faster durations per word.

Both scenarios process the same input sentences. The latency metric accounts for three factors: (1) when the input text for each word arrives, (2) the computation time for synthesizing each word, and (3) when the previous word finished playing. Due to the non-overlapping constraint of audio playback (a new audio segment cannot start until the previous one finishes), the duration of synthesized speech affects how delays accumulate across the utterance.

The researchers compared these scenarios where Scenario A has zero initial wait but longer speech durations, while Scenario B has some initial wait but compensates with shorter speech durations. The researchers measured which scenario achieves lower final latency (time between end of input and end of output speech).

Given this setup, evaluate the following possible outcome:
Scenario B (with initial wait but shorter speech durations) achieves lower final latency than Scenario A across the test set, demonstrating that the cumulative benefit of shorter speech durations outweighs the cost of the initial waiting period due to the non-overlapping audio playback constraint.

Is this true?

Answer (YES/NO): YES